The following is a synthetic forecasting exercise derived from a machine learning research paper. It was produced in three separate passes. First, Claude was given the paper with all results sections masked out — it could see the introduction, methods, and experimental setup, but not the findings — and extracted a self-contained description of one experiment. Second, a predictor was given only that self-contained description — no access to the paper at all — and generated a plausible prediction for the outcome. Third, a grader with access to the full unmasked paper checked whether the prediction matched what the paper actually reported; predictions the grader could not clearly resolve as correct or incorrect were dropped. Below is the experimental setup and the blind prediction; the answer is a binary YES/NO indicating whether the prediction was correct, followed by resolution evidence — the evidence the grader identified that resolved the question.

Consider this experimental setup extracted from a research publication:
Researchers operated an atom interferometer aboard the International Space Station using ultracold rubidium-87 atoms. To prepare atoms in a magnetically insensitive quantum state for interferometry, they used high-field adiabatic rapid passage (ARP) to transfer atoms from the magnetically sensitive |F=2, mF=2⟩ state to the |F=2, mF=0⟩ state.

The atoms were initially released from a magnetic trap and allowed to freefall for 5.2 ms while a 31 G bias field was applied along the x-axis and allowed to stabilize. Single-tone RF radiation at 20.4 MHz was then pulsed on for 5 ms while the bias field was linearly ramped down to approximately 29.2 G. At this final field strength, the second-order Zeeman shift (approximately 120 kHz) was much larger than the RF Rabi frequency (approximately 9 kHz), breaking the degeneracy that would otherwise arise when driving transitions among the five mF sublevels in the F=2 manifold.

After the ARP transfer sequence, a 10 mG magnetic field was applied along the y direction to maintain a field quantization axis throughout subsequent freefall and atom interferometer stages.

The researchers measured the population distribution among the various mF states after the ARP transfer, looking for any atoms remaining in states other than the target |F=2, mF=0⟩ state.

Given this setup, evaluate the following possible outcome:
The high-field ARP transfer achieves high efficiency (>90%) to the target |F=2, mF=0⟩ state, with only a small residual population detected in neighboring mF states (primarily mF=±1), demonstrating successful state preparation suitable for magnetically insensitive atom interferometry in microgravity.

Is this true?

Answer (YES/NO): NO